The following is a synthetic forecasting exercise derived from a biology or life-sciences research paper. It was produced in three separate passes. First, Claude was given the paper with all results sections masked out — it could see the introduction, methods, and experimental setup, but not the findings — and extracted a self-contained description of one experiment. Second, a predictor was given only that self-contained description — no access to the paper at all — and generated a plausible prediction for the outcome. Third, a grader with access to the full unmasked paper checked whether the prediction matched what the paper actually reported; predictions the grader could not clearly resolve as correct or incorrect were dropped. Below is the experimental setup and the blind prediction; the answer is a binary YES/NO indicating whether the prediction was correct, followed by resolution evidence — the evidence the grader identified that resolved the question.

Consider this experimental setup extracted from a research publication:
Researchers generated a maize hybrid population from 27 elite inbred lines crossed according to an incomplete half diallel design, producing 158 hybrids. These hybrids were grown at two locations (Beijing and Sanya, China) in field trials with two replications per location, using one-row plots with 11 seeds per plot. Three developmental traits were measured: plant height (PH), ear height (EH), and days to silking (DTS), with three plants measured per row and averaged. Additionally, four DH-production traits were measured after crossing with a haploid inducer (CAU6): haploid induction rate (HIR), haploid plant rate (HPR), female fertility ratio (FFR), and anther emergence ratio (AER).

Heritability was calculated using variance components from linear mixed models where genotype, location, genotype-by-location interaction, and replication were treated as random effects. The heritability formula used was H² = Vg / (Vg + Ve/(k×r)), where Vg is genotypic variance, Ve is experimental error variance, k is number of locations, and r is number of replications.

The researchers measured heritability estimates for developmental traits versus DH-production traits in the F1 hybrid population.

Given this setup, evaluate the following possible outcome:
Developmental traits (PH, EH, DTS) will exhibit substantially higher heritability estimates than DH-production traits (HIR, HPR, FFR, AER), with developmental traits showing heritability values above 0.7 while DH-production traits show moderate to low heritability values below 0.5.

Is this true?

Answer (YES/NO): NO